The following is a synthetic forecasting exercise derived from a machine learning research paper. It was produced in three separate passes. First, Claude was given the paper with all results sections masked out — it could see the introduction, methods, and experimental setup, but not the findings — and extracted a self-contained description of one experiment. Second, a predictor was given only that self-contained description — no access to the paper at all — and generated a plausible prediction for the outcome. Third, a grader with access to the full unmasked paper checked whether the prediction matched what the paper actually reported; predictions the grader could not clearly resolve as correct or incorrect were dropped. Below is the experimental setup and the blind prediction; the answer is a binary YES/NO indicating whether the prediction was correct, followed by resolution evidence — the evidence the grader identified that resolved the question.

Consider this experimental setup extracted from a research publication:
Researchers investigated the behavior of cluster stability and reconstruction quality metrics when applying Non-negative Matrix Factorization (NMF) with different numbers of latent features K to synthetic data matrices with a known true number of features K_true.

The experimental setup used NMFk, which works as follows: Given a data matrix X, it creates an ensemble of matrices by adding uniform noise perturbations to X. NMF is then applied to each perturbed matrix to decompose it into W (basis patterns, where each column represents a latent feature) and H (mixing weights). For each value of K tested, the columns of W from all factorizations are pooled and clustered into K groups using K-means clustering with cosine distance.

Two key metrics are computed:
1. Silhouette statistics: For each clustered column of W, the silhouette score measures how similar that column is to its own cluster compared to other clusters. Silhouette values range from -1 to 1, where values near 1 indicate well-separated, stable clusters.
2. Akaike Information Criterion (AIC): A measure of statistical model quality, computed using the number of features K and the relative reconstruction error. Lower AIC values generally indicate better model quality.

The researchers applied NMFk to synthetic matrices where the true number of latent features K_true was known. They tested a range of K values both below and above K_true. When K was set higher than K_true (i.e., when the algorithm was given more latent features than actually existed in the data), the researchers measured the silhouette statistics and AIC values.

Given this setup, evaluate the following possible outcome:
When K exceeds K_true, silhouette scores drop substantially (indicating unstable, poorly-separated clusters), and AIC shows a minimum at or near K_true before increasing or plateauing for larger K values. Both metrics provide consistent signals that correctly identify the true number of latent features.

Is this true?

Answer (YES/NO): NO